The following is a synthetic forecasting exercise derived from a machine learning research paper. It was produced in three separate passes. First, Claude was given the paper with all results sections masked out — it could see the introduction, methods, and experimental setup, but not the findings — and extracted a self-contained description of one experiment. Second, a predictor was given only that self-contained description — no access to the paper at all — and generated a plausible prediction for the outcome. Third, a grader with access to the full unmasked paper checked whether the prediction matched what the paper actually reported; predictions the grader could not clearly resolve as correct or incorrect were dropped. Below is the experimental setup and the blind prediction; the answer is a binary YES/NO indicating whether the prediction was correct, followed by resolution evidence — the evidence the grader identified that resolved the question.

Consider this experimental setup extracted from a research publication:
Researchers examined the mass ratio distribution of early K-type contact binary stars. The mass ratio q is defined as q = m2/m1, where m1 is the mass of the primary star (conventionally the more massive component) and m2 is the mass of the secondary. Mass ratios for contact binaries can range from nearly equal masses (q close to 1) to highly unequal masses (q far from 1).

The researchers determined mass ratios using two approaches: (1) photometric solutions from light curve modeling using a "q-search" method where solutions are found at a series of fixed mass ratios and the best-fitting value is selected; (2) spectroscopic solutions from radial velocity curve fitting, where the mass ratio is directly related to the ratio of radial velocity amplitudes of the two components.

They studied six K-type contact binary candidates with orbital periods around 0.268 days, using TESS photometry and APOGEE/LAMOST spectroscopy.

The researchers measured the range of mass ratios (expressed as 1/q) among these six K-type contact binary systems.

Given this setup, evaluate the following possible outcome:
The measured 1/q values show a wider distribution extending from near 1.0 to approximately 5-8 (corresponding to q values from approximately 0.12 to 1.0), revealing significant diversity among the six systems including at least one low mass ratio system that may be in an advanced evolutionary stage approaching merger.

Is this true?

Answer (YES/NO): NO